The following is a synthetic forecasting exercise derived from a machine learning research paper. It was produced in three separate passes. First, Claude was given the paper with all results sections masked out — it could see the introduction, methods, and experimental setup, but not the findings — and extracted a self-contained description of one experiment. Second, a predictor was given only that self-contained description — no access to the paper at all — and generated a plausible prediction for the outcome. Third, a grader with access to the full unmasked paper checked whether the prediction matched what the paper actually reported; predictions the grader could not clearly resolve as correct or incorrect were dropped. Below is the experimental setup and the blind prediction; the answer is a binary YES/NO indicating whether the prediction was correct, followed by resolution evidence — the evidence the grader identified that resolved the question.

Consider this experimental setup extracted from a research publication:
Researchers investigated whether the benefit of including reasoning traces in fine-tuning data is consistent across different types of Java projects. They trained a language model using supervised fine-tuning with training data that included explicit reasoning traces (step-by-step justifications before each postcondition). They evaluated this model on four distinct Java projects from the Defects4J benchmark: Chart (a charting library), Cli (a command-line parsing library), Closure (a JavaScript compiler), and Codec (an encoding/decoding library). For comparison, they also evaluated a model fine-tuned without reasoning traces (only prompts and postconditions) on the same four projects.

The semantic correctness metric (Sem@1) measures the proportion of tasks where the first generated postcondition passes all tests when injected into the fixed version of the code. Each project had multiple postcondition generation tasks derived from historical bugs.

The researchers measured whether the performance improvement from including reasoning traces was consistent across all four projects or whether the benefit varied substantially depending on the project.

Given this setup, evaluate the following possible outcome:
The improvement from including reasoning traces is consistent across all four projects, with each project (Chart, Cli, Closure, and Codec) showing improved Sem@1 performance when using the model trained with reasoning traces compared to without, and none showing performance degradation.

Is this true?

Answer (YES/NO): YES